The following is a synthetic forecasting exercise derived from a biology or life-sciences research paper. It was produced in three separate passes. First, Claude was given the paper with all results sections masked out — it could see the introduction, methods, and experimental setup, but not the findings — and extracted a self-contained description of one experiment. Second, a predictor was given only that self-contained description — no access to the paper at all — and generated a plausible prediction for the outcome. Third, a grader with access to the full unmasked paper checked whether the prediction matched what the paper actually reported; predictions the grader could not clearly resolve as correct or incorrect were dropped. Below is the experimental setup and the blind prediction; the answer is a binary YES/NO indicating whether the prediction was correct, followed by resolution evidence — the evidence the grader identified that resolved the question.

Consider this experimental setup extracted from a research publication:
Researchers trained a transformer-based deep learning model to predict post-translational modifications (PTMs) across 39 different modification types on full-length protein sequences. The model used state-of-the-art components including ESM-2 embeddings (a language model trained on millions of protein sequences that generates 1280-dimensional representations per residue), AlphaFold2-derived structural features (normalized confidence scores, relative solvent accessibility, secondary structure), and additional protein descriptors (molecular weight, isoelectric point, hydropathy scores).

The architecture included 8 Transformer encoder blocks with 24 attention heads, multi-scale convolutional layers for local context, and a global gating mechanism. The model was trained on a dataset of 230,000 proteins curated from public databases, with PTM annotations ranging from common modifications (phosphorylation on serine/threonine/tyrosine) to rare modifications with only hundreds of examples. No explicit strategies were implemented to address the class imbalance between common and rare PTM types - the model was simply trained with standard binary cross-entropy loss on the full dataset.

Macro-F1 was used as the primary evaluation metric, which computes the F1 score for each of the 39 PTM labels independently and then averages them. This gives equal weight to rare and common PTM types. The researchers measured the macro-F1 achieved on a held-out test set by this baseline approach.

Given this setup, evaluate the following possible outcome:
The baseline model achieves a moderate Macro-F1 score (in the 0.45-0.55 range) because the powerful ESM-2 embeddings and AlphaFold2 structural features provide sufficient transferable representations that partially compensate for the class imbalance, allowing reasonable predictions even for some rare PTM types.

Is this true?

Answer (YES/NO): NO